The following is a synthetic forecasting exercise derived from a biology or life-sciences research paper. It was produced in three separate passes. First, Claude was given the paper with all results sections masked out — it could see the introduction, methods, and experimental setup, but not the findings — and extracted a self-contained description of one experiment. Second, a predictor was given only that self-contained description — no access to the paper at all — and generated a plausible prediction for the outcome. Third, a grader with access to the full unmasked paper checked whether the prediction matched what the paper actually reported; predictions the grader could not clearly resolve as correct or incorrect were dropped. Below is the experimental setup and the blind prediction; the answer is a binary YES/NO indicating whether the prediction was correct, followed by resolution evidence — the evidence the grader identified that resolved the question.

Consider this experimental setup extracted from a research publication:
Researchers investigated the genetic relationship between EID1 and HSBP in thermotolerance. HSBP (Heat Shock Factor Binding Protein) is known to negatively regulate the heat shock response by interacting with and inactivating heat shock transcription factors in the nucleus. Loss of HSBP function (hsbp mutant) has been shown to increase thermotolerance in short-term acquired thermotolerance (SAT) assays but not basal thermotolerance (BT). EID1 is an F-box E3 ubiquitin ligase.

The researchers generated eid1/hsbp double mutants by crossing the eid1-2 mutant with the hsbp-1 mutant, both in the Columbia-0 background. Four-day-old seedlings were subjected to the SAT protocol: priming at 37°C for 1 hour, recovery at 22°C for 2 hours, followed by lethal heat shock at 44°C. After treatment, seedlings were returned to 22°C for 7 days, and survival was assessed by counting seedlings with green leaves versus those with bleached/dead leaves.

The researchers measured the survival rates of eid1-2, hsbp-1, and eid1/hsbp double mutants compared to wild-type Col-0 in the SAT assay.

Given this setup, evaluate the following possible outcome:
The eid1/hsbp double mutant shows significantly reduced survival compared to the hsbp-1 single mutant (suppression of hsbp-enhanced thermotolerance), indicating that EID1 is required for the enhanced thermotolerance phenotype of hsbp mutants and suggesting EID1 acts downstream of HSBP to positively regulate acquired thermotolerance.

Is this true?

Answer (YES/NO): NO